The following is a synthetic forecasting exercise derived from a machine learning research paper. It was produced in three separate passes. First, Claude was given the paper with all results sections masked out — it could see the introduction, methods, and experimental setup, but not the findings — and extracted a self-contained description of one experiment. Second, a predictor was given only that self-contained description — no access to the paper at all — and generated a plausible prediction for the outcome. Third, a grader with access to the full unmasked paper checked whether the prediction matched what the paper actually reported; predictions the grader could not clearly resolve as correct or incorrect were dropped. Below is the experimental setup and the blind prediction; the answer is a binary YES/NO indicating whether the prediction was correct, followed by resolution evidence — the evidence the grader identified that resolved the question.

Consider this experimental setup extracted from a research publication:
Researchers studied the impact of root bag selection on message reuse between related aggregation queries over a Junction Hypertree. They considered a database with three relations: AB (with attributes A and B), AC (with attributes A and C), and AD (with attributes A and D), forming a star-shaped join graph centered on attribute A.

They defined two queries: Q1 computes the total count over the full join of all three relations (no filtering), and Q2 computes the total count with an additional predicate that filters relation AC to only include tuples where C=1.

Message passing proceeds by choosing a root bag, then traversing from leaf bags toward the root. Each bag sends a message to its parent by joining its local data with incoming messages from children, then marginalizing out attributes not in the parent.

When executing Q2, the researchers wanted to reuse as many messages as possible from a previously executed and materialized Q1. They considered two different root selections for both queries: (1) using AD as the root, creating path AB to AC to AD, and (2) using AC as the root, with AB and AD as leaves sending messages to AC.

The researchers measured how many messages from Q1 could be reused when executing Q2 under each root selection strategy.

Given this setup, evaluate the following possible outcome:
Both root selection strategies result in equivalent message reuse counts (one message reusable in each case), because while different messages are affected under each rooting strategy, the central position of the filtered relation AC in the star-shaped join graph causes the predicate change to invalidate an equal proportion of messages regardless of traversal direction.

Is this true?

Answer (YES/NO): NO